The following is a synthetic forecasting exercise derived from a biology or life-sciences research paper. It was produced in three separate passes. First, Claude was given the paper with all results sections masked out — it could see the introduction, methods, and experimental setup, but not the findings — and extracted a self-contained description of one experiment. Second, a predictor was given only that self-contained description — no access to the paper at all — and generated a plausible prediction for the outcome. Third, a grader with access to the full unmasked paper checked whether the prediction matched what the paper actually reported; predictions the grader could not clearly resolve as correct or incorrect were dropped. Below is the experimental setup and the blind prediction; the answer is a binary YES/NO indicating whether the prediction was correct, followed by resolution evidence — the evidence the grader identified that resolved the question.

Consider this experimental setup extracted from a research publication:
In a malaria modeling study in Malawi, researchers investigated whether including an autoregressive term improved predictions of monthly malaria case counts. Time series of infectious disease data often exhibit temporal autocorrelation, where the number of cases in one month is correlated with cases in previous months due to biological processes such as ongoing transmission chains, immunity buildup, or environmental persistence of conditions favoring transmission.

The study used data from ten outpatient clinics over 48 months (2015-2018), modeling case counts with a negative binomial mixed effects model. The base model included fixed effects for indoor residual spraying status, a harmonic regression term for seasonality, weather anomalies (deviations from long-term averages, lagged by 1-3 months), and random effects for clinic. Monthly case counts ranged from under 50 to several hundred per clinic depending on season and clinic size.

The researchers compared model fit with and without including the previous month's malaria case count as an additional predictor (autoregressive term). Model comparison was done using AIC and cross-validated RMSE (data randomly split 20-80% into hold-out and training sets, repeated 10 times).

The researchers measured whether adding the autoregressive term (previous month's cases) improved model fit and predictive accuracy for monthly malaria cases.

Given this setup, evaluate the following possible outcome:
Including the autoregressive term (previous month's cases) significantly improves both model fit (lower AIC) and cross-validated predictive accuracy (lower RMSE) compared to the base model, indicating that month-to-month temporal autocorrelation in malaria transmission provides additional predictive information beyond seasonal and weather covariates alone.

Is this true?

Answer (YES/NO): NO